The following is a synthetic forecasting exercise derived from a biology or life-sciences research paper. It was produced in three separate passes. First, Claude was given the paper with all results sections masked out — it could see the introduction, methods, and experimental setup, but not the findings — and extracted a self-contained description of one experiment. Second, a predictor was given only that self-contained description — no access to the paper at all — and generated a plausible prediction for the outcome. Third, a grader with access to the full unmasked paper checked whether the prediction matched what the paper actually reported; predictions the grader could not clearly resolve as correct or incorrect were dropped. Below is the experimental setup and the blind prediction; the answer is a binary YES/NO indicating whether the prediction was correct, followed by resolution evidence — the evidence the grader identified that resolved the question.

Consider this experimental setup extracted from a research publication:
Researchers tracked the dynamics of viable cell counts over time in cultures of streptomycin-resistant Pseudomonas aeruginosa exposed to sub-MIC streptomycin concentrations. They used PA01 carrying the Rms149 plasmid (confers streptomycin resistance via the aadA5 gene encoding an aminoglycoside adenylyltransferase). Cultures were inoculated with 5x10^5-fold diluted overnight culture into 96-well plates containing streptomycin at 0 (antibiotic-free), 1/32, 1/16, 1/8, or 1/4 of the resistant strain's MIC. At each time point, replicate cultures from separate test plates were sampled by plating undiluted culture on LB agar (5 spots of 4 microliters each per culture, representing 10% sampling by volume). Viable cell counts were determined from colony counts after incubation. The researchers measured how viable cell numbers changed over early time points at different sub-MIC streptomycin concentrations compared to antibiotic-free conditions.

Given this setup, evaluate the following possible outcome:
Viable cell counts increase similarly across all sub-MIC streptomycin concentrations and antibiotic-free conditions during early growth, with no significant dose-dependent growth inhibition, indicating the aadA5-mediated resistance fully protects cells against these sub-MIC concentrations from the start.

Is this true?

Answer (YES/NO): NO